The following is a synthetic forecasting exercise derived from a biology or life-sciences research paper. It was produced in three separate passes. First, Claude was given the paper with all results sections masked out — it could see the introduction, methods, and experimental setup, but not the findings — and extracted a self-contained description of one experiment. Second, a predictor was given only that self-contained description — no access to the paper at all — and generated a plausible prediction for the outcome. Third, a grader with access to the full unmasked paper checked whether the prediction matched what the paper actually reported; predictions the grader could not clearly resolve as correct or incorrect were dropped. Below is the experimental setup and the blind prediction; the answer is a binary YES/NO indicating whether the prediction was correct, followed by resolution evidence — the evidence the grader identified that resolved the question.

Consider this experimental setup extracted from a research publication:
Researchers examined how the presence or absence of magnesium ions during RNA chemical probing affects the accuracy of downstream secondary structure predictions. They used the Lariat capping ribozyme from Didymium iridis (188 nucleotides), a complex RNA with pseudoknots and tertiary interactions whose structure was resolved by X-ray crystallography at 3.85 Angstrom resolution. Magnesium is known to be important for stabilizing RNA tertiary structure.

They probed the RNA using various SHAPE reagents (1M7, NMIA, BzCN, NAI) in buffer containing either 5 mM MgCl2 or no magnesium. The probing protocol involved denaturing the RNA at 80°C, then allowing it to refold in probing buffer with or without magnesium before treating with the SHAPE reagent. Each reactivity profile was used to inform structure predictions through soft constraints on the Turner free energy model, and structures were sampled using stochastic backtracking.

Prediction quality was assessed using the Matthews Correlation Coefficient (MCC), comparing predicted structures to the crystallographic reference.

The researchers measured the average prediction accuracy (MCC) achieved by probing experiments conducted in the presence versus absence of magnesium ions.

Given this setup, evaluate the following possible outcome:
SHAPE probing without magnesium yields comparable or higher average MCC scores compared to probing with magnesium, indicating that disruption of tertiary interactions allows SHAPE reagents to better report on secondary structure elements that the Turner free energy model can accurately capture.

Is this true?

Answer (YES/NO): NO